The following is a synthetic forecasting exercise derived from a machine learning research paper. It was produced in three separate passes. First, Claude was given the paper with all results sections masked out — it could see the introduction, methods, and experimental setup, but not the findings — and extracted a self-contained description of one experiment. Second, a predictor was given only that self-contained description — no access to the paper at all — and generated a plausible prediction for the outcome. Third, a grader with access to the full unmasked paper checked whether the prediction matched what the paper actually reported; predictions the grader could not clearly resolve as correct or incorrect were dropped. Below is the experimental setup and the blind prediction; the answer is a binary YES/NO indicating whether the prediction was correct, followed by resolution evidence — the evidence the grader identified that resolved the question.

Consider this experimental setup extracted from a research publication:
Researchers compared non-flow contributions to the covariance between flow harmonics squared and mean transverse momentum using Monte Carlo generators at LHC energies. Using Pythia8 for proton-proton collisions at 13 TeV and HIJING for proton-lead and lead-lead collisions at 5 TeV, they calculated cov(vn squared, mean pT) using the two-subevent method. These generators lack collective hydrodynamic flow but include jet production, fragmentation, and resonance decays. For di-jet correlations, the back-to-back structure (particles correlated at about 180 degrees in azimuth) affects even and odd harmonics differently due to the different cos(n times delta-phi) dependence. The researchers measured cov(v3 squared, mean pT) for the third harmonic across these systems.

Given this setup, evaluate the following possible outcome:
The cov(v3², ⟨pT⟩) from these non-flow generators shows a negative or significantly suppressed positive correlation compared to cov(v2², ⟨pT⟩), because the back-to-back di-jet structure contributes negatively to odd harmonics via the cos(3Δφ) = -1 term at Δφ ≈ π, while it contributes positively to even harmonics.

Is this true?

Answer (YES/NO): YES